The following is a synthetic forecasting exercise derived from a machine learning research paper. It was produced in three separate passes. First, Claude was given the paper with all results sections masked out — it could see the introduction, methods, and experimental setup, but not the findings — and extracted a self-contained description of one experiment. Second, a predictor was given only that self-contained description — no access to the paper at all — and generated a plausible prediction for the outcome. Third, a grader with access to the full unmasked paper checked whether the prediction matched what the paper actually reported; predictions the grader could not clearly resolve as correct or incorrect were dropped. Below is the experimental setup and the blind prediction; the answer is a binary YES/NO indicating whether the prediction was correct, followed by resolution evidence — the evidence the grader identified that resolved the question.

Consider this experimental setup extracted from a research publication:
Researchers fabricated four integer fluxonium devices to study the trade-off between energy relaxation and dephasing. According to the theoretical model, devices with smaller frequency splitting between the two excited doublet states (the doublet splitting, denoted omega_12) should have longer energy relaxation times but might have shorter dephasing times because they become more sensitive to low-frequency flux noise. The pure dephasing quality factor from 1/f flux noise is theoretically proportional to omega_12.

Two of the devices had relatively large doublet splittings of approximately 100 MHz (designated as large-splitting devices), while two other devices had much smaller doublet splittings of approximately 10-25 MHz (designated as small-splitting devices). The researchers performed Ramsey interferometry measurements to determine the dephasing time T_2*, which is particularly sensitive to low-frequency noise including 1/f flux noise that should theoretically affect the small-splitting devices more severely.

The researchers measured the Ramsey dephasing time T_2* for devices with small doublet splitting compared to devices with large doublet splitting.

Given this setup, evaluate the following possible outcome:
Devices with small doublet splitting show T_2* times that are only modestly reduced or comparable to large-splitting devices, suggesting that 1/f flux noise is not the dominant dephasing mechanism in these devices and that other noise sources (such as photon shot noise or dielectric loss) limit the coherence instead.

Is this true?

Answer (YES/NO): YES